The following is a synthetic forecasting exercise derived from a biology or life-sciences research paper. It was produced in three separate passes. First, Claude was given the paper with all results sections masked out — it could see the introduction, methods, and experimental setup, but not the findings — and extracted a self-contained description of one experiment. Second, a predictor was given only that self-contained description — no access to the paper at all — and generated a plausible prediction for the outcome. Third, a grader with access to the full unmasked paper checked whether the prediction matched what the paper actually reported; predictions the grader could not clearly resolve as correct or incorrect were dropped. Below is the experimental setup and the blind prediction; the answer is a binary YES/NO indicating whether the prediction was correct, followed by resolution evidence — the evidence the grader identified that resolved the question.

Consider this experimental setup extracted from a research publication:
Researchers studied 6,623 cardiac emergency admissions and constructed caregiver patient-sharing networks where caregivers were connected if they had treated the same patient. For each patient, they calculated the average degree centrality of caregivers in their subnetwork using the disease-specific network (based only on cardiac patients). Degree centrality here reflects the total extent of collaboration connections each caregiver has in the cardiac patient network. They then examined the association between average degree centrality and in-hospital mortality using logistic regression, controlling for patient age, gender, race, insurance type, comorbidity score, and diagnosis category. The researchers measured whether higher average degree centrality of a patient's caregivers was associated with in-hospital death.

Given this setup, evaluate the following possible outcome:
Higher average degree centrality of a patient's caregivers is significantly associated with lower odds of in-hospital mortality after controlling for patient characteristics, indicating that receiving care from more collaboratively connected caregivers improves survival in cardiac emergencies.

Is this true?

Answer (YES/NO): NO